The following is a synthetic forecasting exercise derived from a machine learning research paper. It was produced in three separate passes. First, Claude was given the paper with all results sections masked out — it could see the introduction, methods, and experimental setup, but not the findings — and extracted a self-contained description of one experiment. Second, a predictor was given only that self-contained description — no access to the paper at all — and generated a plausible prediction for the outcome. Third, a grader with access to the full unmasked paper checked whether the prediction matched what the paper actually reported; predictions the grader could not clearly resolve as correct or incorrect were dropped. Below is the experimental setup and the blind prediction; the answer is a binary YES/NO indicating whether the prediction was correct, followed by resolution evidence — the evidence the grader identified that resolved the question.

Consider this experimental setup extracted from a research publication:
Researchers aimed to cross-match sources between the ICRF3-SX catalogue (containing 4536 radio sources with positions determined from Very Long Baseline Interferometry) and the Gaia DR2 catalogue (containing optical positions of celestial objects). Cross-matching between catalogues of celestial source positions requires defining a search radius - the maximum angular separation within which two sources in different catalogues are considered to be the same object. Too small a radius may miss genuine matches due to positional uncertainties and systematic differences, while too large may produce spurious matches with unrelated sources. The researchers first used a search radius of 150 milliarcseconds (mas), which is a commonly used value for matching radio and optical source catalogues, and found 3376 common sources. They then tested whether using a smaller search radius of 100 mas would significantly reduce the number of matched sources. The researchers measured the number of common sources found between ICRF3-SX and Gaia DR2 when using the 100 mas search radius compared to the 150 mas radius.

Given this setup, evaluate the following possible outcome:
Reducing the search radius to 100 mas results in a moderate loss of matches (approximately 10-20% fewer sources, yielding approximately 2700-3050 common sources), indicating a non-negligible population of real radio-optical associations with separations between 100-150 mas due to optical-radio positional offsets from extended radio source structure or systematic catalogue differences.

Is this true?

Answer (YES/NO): NO